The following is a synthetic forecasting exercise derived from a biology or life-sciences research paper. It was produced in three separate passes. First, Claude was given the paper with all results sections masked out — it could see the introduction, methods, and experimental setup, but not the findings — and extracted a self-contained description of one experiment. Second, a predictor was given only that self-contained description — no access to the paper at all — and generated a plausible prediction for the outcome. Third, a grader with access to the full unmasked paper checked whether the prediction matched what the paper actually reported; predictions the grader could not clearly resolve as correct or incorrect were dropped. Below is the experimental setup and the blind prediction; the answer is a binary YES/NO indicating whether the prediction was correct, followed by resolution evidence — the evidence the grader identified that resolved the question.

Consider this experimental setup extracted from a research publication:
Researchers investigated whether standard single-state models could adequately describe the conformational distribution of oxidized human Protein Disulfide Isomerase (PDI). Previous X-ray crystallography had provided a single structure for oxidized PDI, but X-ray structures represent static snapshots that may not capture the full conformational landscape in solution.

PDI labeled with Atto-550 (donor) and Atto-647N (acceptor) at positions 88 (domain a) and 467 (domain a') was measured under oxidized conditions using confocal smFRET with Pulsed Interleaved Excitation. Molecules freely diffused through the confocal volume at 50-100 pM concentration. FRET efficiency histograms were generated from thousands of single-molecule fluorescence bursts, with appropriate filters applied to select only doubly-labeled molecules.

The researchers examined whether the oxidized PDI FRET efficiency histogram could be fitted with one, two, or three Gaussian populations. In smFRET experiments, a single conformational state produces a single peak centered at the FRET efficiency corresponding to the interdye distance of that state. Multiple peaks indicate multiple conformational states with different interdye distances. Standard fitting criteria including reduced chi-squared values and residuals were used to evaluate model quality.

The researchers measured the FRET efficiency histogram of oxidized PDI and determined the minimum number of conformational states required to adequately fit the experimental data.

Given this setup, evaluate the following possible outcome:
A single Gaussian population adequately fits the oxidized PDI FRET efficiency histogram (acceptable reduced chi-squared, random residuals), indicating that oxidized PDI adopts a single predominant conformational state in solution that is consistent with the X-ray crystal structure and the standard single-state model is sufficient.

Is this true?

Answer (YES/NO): NO